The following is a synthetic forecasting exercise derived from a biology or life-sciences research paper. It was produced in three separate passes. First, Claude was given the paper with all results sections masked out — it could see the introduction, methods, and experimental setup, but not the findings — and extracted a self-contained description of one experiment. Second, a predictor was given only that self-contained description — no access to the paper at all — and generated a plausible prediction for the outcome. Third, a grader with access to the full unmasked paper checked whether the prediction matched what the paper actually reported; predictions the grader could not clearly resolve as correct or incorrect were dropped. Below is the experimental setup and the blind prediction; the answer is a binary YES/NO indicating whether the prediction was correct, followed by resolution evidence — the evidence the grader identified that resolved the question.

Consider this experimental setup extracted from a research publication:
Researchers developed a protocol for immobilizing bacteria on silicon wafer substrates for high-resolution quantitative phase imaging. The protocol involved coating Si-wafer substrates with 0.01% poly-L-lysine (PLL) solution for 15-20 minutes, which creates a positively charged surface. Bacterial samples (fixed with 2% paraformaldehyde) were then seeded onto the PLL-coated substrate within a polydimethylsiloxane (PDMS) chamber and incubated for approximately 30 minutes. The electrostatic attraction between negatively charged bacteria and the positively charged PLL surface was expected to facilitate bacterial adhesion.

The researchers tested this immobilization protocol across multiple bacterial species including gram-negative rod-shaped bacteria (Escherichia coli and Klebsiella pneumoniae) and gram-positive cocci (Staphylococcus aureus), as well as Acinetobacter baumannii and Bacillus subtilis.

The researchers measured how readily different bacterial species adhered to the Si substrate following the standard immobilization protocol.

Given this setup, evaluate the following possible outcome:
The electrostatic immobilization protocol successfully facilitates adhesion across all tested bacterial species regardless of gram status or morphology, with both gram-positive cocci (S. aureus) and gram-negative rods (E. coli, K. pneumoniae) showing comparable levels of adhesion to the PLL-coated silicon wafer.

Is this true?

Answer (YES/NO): NO